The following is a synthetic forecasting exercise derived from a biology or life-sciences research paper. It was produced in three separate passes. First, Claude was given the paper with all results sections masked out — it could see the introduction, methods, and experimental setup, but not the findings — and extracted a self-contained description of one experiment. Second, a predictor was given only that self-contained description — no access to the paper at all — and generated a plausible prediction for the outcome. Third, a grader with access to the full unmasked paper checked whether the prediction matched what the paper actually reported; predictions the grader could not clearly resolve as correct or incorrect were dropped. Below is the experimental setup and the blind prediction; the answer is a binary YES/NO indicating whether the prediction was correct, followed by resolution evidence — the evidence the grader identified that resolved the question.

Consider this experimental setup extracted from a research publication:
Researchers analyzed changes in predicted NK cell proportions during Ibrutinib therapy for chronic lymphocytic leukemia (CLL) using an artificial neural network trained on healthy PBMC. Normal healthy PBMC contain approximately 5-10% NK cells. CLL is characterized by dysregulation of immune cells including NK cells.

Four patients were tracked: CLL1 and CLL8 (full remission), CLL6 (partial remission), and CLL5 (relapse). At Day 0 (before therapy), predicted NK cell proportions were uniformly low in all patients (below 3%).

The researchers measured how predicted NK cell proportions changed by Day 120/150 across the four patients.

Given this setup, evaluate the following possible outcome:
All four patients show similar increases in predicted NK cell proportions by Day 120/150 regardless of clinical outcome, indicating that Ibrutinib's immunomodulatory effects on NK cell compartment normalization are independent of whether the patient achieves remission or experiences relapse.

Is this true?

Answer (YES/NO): NO